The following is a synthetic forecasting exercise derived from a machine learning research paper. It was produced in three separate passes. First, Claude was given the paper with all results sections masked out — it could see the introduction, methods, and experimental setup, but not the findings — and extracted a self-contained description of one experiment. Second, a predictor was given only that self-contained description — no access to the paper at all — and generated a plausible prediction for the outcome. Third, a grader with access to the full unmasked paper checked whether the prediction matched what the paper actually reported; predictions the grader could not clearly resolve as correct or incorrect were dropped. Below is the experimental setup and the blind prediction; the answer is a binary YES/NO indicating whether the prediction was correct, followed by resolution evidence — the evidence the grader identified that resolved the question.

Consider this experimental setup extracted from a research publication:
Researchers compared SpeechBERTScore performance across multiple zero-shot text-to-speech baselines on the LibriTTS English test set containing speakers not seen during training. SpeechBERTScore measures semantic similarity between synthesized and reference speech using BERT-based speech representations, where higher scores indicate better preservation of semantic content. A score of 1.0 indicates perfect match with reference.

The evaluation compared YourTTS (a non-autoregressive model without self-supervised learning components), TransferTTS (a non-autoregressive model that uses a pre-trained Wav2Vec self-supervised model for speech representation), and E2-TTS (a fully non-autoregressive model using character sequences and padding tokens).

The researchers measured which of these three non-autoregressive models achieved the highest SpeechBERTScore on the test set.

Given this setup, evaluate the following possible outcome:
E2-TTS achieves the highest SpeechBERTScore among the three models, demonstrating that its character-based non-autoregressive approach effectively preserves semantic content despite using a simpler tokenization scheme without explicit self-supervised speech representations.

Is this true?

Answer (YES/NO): NO